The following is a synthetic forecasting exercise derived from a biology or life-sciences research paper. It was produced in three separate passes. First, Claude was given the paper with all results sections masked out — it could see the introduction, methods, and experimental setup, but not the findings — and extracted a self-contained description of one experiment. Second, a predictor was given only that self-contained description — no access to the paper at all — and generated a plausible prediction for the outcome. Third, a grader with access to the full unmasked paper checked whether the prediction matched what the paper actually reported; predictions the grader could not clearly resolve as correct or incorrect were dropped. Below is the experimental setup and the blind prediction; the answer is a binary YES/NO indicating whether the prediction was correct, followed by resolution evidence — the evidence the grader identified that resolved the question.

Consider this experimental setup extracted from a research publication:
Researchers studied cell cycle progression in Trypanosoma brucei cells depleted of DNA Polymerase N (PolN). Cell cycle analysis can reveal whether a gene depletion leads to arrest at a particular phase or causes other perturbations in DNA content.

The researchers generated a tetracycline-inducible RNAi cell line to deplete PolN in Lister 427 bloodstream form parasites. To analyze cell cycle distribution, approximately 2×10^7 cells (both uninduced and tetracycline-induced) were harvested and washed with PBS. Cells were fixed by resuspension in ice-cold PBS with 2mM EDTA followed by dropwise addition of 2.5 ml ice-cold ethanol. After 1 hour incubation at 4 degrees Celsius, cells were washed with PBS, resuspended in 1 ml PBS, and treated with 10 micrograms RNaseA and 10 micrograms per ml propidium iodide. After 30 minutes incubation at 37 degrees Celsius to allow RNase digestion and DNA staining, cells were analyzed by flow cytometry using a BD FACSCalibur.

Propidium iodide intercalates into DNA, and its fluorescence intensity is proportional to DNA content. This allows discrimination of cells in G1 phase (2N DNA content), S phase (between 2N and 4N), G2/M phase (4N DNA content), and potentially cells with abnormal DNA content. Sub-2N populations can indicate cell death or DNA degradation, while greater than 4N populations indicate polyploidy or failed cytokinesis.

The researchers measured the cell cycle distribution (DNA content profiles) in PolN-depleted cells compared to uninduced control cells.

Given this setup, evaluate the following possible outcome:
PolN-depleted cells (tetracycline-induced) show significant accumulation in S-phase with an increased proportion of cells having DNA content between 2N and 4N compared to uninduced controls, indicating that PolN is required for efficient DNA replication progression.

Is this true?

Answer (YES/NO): NO